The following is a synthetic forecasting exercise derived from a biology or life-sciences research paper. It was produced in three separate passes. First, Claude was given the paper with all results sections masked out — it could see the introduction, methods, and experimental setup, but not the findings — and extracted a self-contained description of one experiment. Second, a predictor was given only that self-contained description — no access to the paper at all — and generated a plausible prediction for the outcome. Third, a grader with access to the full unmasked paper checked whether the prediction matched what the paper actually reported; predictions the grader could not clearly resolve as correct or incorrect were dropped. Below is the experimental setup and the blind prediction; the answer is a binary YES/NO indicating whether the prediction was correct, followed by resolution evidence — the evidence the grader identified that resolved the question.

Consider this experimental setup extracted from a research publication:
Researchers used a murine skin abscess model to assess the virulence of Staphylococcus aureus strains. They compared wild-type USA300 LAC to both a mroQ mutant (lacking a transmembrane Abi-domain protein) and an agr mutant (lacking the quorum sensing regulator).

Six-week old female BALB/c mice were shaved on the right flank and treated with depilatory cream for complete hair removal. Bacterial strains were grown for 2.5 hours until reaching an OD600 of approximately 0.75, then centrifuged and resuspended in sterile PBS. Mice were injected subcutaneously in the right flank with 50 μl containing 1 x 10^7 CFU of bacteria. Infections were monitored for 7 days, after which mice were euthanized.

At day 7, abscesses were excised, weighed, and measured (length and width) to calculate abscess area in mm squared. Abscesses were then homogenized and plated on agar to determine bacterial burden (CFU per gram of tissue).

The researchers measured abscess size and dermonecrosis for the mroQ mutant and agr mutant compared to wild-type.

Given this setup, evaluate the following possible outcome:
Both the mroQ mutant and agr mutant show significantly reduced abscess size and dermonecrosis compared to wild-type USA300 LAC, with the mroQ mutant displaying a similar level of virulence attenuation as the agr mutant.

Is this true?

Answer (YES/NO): NO